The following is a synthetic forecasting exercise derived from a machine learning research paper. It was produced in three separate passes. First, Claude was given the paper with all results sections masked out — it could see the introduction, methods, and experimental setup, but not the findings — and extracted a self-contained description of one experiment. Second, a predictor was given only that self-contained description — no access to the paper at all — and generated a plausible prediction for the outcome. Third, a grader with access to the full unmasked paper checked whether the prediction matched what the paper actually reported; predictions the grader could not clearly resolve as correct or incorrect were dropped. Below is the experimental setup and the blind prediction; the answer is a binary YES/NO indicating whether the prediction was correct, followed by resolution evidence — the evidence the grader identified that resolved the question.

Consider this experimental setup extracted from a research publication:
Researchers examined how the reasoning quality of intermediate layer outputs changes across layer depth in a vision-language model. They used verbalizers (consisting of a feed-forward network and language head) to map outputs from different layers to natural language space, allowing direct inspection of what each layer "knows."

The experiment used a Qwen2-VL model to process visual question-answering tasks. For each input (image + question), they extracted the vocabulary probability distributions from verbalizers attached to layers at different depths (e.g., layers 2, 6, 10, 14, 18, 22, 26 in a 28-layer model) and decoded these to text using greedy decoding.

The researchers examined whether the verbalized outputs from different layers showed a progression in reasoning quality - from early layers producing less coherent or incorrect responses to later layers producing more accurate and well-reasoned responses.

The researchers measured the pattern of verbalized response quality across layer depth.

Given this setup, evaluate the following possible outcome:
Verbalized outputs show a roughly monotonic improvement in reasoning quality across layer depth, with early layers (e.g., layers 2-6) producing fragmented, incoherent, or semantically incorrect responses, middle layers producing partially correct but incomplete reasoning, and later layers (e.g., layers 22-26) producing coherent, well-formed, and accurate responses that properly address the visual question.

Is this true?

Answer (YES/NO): NO